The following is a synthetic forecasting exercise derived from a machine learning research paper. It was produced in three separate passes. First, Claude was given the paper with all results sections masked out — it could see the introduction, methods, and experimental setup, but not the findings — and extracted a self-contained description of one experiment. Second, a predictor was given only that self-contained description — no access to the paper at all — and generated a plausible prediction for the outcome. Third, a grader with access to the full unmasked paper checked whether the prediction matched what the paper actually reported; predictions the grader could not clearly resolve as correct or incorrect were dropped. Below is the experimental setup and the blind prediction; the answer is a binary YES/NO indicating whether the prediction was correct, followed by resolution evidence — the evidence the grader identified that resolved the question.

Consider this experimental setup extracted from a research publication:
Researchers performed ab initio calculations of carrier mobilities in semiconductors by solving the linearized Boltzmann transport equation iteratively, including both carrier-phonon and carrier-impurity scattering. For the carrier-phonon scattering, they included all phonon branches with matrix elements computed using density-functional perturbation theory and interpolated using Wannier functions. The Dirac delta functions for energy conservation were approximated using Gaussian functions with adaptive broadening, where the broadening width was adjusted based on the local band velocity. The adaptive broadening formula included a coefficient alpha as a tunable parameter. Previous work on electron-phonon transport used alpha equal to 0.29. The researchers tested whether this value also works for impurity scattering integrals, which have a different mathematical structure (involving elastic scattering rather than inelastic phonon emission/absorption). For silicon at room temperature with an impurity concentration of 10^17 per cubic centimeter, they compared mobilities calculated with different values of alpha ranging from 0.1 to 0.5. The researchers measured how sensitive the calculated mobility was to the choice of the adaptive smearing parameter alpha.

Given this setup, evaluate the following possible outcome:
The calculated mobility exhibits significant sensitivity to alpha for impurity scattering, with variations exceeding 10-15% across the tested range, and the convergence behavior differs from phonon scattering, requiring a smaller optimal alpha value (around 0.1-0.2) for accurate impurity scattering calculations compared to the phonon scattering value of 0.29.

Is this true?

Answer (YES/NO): NO